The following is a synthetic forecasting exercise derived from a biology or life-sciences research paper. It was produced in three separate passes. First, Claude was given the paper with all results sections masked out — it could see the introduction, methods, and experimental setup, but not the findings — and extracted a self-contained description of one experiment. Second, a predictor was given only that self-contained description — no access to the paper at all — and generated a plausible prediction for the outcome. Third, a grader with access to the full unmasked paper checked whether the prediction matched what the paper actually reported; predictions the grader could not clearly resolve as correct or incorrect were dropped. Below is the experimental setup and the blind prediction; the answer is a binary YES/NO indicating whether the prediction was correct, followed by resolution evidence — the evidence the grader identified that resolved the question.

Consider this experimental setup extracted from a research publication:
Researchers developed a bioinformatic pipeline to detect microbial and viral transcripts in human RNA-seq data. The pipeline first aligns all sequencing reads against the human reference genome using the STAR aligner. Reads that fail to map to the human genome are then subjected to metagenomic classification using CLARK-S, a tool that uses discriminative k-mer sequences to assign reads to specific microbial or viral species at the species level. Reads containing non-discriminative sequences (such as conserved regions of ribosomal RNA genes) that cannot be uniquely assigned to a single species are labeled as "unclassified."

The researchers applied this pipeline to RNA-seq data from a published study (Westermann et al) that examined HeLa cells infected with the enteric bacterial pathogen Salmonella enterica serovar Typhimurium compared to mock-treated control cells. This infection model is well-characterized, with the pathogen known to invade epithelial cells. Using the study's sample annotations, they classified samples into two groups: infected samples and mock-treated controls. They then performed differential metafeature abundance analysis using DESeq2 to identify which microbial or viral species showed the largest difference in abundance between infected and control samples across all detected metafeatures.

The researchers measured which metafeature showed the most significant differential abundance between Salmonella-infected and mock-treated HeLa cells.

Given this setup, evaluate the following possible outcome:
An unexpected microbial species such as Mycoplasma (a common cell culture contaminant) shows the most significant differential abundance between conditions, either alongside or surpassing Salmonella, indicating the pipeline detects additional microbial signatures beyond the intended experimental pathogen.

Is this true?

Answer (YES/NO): NO